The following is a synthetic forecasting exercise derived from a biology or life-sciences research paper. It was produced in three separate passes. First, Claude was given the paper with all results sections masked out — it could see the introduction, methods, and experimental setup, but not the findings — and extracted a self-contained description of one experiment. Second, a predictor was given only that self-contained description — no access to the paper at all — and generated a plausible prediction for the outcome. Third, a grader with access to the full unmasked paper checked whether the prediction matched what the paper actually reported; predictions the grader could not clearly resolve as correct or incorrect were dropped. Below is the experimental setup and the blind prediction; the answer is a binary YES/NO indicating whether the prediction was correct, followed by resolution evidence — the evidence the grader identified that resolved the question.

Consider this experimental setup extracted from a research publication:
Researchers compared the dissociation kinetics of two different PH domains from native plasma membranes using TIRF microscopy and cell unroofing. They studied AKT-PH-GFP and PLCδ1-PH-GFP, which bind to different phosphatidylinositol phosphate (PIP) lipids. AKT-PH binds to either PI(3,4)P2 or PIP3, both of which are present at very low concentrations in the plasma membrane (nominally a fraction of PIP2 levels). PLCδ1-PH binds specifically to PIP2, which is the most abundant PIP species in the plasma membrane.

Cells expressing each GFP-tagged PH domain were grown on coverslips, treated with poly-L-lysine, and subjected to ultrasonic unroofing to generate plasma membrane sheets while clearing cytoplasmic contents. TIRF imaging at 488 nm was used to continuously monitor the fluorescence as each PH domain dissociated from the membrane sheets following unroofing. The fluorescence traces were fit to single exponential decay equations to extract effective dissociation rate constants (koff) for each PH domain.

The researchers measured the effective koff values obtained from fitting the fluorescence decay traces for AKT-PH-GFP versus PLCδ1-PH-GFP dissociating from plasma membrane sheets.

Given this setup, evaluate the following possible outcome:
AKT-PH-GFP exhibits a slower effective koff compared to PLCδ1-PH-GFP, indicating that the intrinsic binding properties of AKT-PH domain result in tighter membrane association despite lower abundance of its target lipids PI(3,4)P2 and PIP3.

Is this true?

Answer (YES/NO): YES